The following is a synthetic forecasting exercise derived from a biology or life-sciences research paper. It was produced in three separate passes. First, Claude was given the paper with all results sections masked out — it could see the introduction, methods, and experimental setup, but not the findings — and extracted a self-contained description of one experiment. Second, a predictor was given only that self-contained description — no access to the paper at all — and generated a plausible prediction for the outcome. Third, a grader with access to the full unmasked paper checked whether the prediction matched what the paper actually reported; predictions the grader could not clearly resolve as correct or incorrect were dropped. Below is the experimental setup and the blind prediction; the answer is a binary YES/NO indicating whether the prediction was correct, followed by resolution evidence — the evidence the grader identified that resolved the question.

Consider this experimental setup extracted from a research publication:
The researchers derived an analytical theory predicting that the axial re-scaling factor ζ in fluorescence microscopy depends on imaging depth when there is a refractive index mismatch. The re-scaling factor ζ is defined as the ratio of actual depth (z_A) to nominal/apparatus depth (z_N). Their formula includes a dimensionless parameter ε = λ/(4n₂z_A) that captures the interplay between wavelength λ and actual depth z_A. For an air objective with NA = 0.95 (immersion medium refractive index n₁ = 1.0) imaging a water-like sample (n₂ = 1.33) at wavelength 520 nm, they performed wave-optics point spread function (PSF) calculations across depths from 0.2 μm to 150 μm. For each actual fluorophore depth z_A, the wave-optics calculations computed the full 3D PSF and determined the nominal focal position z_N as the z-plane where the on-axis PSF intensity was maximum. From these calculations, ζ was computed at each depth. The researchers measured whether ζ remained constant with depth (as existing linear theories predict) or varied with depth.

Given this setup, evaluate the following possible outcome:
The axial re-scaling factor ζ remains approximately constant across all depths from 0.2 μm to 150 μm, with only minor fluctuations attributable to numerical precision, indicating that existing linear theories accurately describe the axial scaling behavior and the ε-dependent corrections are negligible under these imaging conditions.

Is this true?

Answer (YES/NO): NO